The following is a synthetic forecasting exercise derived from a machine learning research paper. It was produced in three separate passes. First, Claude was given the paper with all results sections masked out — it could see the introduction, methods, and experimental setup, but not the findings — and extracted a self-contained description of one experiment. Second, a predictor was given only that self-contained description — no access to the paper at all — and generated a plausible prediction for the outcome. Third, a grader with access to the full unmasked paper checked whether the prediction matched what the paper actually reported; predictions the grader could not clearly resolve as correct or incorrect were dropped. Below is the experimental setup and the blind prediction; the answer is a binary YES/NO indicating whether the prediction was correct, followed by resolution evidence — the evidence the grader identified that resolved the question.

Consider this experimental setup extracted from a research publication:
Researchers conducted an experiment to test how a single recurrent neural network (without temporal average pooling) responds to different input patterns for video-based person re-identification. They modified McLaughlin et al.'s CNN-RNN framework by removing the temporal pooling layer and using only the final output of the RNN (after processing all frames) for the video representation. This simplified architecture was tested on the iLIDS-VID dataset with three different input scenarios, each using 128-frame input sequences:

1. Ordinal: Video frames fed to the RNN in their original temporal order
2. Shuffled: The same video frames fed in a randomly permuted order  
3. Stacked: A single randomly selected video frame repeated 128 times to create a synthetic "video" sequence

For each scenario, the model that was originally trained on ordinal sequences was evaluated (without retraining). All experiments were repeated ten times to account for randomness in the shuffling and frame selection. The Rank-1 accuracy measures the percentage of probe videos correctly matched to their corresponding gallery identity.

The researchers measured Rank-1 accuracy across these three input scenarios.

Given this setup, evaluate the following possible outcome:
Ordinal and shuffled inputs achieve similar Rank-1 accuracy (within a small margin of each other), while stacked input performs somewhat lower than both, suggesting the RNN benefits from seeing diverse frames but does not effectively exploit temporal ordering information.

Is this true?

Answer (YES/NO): NO